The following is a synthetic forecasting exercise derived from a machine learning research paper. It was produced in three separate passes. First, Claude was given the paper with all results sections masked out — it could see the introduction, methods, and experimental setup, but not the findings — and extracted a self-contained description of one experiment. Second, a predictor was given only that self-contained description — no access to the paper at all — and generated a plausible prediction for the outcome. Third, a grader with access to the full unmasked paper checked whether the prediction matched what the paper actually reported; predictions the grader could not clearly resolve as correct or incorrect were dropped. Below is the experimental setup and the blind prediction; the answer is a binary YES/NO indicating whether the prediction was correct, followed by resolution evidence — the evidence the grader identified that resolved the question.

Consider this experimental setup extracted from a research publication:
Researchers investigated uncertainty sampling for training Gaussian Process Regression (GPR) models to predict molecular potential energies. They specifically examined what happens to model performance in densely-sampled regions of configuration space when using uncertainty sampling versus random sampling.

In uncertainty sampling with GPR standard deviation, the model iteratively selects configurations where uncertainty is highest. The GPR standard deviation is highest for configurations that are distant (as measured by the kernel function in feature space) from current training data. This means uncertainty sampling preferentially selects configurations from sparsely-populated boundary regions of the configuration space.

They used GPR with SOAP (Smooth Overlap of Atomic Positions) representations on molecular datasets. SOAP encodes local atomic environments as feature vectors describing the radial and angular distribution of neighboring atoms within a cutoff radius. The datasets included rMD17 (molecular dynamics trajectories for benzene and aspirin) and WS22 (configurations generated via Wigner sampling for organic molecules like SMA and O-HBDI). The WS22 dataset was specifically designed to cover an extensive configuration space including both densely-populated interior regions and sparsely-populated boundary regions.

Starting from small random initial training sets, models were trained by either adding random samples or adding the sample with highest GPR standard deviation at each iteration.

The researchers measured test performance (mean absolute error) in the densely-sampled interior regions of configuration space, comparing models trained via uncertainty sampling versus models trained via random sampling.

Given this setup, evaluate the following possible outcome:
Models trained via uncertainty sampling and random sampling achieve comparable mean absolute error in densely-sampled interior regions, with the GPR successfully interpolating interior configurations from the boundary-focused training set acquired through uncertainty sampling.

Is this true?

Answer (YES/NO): NO